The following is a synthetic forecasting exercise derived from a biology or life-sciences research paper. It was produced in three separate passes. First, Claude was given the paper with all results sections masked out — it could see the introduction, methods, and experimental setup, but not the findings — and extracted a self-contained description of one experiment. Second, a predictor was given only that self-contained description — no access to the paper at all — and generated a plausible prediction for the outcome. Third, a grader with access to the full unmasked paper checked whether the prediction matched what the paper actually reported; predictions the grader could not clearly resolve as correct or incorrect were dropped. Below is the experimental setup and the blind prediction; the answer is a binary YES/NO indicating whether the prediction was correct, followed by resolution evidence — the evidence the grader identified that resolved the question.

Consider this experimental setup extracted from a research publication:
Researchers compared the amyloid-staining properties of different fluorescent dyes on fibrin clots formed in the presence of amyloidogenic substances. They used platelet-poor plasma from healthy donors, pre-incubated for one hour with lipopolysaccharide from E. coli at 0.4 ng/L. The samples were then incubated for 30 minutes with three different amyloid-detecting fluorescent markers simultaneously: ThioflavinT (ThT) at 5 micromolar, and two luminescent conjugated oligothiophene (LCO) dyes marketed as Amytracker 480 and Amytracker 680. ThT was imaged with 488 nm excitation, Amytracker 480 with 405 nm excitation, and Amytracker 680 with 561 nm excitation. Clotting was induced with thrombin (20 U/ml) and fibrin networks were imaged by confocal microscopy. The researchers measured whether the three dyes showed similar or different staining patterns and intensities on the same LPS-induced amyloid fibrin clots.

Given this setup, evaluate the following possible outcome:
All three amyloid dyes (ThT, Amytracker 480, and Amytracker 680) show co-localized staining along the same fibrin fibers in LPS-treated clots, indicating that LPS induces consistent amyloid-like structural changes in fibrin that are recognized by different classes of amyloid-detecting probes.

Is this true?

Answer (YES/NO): NO